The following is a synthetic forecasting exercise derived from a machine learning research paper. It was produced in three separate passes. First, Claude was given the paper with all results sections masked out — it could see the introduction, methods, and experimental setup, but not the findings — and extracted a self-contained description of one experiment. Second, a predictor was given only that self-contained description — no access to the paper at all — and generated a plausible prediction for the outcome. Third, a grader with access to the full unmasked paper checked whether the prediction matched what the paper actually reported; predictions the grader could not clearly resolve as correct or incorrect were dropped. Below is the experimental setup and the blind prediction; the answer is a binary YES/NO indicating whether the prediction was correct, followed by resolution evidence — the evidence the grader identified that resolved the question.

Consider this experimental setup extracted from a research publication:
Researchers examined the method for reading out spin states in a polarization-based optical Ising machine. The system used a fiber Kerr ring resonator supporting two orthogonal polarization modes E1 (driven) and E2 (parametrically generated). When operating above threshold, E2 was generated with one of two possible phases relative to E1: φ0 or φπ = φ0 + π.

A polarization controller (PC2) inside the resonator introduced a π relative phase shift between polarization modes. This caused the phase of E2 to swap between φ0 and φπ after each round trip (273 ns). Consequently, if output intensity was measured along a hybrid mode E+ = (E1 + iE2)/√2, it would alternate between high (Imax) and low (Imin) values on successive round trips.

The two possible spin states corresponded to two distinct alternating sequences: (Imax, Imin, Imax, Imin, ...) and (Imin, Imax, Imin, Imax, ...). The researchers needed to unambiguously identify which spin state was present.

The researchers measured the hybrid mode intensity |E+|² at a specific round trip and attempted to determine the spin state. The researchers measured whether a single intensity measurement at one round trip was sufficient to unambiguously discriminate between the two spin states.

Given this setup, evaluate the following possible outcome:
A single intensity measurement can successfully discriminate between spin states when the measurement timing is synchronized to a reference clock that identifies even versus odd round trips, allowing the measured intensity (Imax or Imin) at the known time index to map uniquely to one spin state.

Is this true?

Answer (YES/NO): YES